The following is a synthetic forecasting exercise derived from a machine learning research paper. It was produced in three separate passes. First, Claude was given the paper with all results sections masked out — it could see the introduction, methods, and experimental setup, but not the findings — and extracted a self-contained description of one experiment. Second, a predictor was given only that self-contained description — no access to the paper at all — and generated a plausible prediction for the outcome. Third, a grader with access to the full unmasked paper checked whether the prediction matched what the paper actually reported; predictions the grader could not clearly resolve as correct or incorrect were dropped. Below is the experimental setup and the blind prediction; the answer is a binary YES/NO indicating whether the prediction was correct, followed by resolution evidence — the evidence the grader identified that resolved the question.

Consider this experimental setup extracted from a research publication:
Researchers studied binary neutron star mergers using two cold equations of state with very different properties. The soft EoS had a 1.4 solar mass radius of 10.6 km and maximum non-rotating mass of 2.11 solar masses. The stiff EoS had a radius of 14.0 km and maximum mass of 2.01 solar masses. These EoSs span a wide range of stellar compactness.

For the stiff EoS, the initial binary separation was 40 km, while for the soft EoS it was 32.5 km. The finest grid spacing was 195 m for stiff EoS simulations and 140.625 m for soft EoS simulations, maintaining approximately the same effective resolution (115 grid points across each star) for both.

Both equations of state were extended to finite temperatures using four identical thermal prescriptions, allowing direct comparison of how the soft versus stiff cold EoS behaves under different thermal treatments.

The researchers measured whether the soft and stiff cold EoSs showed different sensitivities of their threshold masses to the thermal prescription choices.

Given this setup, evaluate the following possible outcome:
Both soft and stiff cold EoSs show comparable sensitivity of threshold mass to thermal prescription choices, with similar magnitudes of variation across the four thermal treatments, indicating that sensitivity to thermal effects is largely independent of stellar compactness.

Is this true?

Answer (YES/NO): YES